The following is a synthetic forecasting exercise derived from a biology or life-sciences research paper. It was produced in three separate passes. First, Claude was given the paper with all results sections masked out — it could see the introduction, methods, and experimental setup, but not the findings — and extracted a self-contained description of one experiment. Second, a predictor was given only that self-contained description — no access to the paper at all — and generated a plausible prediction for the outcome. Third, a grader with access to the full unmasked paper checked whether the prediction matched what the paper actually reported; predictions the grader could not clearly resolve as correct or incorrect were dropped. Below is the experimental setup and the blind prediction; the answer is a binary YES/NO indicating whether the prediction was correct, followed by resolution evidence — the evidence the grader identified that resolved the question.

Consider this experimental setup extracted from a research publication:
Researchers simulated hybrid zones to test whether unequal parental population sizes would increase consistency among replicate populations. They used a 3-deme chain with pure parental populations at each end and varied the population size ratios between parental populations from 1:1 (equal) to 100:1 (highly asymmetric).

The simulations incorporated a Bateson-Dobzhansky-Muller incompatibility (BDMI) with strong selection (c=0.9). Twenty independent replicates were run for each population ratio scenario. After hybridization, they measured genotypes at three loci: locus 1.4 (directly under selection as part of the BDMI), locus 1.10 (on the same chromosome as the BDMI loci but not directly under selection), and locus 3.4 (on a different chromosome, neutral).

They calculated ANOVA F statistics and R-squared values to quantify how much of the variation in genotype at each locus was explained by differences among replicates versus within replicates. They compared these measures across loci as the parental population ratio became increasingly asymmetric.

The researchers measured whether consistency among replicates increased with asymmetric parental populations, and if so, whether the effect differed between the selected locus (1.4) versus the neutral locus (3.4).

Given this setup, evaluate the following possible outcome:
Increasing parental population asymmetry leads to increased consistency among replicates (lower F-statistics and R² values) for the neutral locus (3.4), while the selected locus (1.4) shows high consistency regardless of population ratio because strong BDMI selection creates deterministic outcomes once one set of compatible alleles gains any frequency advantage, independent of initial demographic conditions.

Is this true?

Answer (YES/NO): NO